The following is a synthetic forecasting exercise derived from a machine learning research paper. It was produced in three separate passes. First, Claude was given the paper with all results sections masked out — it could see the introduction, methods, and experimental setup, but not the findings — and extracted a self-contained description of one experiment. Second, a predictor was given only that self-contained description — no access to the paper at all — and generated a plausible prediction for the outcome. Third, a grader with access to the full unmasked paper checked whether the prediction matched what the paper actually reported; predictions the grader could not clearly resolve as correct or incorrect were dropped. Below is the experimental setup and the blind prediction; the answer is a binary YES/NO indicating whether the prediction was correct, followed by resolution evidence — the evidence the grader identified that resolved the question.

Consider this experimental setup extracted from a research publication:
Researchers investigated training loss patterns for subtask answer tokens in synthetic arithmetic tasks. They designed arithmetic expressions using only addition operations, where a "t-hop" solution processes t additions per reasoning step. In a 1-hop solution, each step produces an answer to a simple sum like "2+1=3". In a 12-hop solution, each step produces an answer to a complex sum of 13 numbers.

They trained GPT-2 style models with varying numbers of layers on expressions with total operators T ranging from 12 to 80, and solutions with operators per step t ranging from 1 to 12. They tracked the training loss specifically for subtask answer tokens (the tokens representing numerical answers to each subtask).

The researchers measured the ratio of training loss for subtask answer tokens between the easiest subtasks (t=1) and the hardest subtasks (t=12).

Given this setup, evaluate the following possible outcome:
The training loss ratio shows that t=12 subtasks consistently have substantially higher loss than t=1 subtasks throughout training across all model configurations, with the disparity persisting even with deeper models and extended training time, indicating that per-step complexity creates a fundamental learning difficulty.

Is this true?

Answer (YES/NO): NO